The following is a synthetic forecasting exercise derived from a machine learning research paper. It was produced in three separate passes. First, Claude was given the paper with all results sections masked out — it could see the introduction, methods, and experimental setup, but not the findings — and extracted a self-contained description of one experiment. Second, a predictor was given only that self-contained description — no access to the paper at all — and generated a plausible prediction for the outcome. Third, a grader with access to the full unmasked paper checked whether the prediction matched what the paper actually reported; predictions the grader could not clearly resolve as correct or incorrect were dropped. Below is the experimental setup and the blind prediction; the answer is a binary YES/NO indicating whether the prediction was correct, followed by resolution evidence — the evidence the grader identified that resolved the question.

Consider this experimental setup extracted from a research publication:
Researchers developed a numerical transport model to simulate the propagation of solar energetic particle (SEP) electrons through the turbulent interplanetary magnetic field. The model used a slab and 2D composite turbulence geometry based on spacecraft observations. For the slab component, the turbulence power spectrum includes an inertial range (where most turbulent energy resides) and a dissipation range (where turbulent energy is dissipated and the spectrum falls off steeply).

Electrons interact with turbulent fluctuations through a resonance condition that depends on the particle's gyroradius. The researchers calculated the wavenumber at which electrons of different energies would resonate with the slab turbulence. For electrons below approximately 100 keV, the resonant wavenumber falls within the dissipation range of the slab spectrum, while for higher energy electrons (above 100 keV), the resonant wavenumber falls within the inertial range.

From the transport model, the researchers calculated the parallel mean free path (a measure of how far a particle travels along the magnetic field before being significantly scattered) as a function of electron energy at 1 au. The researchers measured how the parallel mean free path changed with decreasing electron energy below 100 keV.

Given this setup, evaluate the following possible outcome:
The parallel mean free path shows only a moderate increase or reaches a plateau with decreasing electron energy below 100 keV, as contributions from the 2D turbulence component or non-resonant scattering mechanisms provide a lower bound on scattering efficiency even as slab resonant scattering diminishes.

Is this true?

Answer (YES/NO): NO